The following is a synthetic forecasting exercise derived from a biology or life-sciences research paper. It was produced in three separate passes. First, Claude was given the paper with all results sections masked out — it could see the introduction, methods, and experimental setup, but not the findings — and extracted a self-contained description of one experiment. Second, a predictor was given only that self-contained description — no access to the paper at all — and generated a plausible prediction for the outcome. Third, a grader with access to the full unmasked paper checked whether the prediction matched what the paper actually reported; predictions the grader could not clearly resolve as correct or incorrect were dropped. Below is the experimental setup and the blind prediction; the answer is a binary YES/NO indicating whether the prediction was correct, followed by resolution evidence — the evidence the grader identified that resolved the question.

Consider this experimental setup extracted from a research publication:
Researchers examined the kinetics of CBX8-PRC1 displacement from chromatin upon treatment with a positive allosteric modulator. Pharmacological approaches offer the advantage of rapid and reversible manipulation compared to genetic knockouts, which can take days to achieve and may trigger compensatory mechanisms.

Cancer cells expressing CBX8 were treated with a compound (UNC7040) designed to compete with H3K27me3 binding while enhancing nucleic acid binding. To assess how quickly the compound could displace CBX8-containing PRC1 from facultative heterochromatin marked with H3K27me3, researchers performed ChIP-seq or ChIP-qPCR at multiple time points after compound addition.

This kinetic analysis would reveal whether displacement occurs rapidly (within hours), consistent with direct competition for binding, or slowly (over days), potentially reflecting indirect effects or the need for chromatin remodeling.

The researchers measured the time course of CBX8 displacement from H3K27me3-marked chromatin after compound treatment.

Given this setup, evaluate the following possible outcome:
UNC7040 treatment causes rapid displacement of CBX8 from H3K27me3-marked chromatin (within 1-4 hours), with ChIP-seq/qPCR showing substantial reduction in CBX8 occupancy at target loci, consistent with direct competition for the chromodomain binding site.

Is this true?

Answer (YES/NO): NO